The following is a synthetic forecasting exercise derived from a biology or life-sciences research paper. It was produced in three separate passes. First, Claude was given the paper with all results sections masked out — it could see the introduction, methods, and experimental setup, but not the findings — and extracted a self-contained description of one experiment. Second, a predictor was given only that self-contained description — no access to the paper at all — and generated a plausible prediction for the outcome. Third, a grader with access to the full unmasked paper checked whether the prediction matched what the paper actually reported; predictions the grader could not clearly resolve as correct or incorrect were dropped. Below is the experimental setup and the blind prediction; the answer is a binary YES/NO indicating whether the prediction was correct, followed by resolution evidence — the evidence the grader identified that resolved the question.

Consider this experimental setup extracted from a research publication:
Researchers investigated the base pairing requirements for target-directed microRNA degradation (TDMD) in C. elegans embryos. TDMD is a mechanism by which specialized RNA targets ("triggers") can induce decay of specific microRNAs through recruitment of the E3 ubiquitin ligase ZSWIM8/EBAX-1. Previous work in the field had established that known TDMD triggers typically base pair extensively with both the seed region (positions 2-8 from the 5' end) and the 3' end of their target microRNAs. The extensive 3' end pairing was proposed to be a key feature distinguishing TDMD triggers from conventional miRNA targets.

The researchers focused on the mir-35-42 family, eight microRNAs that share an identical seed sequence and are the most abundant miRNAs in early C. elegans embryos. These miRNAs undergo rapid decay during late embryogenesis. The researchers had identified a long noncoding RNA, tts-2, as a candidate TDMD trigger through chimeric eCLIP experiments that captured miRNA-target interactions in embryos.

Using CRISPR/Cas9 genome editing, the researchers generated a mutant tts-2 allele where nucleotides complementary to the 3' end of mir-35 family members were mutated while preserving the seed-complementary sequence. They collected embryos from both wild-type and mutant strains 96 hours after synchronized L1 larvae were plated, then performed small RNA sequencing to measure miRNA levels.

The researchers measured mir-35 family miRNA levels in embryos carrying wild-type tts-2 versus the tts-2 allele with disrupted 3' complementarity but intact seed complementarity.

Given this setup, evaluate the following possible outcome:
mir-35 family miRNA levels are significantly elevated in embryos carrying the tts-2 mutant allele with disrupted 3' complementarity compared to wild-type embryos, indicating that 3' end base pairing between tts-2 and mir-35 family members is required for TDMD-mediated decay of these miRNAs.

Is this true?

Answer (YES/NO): NO